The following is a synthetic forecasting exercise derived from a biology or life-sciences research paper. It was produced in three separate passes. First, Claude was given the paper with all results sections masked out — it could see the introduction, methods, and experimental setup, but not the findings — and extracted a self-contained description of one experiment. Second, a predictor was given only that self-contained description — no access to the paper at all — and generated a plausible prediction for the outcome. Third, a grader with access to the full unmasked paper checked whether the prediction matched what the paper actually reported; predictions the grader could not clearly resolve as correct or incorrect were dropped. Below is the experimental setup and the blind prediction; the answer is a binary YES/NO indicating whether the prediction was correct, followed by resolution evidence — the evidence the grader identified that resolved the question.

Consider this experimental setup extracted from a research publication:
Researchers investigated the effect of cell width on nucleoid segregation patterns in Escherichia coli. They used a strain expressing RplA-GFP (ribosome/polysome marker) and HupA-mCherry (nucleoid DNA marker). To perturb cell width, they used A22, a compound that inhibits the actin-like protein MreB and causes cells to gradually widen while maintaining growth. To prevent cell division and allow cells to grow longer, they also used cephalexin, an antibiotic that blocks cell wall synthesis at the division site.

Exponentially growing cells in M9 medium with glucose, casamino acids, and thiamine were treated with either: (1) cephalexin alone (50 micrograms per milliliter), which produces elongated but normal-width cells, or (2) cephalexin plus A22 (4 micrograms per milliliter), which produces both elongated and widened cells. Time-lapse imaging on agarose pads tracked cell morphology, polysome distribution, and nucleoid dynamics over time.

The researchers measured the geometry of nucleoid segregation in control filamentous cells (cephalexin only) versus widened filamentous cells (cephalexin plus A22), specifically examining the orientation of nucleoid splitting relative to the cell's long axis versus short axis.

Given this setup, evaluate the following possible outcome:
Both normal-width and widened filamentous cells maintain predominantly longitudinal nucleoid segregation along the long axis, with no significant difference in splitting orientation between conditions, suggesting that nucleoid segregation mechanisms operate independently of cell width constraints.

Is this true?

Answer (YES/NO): NO